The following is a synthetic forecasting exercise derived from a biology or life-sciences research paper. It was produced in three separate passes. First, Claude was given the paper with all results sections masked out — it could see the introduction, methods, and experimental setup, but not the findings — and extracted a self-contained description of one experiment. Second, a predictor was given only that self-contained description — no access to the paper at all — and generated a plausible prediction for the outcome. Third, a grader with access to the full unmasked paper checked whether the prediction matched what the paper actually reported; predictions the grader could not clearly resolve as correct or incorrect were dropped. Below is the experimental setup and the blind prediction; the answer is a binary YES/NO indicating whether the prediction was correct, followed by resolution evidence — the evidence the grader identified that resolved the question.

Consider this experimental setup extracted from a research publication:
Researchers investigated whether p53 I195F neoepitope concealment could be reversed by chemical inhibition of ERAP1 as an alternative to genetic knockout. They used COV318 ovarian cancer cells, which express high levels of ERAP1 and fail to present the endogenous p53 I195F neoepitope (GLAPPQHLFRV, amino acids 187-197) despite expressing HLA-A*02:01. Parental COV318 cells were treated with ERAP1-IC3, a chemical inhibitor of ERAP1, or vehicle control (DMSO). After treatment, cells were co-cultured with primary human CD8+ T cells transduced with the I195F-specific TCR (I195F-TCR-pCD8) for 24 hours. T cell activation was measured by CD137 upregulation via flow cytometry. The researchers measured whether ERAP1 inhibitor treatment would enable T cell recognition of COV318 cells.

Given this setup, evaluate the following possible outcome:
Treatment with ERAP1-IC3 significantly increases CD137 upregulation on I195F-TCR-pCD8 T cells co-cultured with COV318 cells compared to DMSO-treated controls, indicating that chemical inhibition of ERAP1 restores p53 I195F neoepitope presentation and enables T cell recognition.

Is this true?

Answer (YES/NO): YES